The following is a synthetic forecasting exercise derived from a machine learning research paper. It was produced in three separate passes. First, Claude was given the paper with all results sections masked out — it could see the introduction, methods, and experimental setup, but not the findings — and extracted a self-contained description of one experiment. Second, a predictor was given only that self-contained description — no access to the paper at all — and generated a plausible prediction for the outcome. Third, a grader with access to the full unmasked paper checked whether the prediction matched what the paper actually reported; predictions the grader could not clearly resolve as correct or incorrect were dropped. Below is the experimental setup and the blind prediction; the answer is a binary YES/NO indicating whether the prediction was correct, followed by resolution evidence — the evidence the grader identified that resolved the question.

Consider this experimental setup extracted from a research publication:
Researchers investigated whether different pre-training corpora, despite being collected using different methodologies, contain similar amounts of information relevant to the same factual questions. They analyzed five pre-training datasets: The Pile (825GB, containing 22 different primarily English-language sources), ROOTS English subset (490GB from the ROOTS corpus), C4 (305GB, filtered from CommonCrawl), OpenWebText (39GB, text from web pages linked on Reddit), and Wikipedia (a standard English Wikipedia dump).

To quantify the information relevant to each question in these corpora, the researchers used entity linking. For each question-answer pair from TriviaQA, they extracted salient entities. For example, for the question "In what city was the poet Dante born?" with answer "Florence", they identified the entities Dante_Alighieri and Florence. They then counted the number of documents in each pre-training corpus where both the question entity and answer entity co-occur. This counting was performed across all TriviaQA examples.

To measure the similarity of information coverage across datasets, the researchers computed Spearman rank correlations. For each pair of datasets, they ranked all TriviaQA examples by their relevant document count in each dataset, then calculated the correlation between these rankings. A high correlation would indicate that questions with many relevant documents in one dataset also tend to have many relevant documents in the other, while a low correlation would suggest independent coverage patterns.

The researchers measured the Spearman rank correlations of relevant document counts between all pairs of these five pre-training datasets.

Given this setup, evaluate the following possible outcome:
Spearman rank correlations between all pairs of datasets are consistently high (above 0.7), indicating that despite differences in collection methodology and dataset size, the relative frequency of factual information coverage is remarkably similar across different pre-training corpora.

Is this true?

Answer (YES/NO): YES